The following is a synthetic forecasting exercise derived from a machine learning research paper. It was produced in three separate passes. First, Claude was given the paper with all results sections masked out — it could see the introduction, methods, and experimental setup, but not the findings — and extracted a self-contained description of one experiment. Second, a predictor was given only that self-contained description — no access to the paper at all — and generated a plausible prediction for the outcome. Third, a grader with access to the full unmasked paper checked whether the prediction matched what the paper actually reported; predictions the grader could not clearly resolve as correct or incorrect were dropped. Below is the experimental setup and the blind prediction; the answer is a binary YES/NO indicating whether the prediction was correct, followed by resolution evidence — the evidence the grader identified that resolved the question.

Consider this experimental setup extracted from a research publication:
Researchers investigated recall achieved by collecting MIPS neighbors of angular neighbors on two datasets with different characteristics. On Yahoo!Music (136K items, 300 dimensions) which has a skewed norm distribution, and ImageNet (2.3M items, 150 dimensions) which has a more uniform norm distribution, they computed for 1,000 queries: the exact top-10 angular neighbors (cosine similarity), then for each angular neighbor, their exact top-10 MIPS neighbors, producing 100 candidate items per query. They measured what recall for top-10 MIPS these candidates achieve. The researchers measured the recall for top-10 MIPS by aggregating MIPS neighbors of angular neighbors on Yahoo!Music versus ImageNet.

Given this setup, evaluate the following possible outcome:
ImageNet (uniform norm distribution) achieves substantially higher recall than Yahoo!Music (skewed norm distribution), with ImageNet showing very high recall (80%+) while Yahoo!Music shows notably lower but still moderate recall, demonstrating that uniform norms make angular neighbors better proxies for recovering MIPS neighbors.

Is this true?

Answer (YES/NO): NO